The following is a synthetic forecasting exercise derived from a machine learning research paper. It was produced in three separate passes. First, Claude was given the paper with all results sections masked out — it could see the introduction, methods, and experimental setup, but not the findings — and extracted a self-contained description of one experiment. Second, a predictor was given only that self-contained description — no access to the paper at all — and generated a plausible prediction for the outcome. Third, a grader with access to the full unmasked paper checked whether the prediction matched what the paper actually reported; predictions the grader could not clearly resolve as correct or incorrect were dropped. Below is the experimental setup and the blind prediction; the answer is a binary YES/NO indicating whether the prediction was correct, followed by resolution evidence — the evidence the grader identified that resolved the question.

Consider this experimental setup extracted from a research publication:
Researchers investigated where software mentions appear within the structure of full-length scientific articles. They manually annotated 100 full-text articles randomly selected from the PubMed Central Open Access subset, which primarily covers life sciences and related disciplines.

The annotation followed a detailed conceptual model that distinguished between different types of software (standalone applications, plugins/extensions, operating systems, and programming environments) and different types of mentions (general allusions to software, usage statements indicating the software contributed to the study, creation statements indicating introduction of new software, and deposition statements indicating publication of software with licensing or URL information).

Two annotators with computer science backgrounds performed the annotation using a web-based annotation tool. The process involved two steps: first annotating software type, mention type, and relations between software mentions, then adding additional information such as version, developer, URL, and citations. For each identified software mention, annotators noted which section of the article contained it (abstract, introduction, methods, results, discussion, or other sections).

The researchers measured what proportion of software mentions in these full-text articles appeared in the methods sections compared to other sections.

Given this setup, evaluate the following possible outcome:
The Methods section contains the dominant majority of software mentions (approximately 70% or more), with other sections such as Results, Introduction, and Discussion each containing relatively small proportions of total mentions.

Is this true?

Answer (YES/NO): YES